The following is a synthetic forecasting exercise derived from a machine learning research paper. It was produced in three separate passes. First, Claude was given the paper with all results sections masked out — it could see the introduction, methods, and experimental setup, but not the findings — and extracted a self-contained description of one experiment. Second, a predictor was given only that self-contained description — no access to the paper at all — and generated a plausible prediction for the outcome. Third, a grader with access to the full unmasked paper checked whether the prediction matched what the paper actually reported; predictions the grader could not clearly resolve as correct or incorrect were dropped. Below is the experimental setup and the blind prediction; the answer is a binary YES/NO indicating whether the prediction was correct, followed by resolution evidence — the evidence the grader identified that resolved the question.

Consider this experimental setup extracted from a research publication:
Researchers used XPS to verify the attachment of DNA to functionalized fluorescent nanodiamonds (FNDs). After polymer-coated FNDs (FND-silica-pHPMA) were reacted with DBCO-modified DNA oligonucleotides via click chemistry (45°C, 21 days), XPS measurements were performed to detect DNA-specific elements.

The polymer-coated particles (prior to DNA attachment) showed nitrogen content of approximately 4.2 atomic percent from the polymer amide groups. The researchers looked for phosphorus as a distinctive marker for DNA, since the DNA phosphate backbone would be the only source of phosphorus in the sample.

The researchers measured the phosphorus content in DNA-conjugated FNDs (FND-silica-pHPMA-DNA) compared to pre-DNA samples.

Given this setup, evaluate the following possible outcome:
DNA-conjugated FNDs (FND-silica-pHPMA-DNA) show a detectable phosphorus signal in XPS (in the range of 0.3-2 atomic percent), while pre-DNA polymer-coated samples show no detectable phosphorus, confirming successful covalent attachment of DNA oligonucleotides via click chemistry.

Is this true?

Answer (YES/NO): YES